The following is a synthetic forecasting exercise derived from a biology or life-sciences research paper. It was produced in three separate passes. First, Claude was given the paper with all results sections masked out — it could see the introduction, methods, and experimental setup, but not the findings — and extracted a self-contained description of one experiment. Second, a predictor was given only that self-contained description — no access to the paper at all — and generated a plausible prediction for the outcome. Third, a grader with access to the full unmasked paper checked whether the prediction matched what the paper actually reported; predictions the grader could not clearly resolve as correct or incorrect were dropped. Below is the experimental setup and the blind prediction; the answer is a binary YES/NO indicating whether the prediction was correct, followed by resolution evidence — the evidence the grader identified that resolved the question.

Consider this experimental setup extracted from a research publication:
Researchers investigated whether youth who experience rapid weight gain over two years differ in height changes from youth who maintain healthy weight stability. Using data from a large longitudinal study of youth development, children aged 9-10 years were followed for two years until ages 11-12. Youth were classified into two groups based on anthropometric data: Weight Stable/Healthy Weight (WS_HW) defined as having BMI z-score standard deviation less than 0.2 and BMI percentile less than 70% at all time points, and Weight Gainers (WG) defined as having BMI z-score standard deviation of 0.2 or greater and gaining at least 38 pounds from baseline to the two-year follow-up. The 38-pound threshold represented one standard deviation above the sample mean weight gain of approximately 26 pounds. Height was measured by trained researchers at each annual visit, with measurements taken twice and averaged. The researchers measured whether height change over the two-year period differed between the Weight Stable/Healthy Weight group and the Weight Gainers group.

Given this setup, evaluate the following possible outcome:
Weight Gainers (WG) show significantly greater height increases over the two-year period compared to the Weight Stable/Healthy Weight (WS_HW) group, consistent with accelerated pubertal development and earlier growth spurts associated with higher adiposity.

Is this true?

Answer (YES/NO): NO